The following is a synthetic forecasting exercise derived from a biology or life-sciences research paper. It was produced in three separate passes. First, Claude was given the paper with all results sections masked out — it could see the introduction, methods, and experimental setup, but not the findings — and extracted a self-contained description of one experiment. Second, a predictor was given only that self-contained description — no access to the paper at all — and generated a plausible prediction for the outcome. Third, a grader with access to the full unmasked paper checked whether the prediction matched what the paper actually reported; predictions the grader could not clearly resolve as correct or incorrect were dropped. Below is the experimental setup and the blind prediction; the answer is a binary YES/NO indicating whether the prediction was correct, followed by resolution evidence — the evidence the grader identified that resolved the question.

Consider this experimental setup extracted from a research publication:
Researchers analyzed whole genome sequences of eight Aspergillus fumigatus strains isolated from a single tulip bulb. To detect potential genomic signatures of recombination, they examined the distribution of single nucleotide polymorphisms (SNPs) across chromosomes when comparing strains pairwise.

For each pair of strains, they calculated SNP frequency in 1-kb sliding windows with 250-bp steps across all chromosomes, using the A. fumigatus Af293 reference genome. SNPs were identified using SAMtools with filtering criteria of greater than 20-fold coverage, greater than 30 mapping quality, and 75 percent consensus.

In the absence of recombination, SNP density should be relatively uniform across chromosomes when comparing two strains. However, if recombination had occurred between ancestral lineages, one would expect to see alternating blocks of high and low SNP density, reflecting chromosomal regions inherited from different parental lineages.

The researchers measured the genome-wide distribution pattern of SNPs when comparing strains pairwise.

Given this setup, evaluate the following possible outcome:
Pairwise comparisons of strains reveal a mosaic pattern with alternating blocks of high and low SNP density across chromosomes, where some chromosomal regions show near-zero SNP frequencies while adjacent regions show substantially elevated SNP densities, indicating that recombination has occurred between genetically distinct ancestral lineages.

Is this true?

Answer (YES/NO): YES